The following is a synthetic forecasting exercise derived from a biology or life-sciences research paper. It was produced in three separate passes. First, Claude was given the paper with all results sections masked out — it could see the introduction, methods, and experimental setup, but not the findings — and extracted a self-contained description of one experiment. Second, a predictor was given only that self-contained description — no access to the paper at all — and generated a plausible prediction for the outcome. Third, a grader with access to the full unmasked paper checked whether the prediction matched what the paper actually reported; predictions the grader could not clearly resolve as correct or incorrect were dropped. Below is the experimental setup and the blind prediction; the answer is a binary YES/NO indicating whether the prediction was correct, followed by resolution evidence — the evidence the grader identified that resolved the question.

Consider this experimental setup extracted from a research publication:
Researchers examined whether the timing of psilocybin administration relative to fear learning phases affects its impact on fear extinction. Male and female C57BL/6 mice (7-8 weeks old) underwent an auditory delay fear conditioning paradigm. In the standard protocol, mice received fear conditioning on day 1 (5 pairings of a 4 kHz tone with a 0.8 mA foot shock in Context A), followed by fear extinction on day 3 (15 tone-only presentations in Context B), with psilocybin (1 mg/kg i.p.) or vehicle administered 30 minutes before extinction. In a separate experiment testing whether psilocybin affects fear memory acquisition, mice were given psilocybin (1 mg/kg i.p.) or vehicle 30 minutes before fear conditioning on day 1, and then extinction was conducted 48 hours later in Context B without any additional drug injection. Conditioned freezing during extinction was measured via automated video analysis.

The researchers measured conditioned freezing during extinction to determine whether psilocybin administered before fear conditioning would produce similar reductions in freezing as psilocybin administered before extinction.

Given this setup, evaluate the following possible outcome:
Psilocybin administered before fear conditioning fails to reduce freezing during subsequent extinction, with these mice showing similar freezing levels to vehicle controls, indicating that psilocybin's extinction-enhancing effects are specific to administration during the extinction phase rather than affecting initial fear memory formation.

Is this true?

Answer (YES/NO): YES